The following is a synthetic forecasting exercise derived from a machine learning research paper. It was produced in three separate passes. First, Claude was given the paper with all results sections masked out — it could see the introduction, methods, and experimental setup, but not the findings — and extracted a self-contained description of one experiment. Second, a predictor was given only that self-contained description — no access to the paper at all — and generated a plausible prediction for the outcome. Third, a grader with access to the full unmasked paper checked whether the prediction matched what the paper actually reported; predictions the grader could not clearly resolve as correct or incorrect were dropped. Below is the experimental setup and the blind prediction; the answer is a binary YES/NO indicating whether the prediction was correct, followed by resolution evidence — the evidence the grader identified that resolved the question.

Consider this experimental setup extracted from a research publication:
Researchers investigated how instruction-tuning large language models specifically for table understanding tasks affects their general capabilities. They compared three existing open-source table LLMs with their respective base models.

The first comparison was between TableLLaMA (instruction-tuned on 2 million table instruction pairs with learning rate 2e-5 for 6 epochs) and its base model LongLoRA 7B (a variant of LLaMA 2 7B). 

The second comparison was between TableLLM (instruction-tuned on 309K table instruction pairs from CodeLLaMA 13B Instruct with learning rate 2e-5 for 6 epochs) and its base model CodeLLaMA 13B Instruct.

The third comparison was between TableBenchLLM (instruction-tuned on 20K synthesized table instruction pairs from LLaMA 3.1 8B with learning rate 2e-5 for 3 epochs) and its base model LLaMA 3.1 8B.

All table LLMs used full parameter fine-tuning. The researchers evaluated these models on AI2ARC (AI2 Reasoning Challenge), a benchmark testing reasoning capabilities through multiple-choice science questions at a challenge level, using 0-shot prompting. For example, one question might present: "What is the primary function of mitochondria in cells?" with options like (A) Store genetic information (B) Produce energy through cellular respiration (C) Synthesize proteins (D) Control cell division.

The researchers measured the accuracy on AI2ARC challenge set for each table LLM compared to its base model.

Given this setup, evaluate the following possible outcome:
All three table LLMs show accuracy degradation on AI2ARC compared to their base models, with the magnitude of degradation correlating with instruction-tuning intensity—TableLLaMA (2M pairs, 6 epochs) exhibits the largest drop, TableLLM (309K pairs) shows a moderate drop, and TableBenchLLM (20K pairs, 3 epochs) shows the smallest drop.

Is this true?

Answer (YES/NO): NO